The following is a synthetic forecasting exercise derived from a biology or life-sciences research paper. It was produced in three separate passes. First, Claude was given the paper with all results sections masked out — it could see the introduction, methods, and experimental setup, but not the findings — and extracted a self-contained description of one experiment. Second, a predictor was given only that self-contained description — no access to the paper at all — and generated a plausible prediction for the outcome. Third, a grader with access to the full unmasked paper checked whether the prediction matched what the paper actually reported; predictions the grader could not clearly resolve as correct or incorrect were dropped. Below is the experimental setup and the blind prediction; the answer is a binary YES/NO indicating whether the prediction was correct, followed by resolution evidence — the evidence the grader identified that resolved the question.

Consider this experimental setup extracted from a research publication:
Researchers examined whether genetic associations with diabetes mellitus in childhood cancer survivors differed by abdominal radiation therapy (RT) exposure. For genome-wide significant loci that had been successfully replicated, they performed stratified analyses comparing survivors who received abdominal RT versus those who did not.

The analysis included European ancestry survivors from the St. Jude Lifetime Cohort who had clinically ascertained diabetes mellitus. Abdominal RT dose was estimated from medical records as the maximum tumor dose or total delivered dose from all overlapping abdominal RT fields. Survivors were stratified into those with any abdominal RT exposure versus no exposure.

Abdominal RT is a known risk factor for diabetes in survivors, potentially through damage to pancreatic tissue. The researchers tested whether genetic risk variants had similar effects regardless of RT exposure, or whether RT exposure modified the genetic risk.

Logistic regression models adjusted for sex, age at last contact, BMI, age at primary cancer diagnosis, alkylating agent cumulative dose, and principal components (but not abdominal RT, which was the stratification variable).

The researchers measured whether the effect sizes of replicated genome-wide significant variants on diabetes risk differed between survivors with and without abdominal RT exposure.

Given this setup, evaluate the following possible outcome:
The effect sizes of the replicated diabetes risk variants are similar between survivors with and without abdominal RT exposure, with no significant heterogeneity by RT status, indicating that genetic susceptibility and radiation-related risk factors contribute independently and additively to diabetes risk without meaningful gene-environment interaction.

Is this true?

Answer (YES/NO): YES